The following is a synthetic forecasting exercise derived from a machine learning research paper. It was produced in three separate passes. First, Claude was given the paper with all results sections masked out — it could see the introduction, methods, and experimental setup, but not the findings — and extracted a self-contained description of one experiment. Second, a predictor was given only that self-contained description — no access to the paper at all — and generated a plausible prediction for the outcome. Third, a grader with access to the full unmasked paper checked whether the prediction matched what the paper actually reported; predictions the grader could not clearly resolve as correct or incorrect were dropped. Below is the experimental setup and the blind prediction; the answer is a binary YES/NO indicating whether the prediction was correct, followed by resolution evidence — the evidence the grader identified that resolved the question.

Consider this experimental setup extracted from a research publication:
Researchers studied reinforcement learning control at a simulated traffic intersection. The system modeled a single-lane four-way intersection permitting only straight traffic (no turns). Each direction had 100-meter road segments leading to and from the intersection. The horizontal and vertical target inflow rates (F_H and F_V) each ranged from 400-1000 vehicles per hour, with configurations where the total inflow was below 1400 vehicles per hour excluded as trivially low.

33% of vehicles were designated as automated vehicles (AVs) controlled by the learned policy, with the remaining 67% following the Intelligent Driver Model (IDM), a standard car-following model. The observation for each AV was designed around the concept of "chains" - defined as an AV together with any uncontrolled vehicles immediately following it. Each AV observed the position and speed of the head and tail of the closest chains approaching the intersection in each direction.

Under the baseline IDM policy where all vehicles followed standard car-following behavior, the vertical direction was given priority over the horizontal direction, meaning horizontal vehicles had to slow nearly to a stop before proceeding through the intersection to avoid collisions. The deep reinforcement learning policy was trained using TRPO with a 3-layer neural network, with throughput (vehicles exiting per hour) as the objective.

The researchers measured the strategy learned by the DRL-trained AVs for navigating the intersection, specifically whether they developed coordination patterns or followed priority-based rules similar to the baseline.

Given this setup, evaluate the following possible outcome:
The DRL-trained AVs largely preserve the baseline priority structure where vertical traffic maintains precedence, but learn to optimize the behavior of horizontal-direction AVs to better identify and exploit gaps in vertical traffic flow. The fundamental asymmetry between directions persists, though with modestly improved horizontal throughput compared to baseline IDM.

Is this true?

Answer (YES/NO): NO